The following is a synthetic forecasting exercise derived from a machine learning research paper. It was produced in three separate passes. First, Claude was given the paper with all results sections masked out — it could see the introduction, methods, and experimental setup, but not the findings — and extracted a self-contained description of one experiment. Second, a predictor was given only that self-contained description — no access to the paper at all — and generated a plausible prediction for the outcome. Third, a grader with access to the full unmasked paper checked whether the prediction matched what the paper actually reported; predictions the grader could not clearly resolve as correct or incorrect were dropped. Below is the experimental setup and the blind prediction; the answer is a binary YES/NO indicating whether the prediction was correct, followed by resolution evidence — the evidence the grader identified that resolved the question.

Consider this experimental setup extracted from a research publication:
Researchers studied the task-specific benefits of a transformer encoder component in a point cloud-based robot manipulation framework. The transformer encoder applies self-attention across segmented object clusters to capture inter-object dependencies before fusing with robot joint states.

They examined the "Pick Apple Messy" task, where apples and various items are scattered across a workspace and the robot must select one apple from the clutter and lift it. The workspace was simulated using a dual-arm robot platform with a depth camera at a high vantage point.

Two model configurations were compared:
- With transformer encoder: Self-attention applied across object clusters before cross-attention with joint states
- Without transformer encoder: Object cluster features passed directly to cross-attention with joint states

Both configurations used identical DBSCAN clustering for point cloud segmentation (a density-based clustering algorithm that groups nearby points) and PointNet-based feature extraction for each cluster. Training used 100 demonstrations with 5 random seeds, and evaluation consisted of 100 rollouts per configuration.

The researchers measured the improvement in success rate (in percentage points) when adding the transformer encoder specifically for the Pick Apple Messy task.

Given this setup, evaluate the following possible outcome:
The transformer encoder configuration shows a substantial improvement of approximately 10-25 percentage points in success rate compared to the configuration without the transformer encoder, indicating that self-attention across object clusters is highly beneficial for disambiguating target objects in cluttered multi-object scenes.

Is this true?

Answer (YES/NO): NO